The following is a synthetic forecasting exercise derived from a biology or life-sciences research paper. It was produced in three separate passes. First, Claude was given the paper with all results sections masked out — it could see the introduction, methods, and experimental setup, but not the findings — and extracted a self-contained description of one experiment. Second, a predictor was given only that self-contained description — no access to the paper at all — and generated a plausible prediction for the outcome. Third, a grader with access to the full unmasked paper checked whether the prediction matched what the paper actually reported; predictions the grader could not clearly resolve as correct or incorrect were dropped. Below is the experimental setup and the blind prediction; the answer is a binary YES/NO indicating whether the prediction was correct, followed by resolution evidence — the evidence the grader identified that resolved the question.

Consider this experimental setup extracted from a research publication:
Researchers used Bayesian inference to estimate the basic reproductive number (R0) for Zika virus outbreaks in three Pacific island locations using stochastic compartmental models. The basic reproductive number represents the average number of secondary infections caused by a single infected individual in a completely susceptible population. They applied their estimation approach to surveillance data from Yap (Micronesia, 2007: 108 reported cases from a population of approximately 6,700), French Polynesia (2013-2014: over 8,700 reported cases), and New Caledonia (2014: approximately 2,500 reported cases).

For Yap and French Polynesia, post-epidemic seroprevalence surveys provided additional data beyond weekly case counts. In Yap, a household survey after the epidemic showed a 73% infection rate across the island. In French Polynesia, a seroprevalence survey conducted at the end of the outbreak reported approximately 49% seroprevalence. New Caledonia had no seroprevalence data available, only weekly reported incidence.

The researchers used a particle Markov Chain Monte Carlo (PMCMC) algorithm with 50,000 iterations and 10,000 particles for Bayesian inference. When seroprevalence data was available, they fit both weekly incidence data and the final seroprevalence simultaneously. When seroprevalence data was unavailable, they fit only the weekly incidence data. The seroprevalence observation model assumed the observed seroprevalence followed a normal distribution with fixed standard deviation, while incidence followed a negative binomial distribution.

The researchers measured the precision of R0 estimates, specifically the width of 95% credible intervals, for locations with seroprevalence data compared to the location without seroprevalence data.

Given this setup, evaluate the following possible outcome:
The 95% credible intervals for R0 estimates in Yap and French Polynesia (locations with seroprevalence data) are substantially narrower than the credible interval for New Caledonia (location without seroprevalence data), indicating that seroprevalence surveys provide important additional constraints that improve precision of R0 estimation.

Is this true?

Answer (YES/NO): NO